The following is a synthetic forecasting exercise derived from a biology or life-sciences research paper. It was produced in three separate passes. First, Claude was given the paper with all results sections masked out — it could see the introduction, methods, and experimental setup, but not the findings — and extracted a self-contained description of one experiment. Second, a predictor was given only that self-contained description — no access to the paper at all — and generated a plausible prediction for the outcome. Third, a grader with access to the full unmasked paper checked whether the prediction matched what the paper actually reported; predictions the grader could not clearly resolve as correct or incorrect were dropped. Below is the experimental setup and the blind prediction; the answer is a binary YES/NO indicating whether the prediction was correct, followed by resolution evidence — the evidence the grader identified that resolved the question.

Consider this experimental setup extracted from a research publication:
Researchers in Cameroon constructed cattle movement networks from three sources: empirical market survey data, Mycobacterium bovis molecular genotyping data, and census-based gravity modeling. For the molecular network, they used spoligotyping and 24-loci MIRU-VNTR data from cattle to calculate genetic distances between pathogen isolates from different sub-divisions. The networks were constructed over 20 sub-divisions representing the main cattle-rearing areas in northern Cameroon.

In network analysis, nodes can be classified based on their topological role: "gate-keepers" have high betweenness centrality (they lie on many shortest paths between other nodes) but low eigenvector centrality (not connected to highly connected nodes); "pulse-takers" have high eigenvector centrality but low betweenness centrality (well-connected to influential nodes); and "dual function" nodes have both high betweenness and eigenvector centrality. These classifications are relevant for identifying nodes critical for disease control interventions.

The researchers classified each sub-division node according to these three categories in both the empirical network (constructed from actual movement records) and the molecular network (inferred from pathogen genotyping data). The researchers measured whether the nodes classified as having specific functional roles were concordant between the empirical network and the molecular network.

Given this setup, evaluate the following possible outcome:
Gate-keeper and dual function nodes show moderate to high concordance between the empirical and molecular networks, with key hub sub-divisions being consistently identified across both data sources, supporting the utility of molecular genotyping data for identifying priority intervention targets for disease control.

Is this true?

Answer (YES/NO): NO